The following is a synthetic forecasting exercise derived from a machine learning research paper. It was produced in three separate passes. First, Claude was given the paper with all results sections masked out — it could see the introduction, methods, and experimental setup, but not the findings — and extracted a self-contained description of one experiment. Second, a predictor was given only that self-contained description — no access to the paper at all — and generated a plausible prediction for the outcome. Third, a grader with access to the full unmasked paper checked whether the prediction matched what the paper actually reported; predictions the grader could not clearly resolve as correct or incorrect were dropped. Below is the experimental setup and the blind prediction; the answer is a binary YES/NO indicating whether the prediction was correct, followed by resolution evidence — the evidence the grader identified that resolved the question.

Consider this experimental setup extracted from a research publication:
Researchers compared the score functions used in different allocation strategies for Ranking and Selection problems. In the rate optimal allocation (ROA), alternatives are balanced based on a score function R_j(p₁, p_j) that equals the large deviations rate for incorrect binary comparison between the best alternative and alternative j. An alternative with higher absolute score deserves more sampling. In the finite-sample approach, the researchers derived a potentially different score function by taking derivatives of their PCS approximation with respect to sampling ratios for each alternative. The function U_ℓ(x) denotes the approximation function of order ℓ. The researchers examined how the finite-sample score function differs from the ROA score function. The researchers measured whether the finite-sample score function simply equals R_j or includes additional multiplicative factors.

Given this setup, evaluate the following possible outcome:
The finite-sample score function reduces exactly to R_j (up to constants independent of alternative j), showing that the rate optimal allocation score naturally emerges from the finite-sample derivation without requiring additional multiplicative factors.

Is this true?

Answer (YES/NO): NO